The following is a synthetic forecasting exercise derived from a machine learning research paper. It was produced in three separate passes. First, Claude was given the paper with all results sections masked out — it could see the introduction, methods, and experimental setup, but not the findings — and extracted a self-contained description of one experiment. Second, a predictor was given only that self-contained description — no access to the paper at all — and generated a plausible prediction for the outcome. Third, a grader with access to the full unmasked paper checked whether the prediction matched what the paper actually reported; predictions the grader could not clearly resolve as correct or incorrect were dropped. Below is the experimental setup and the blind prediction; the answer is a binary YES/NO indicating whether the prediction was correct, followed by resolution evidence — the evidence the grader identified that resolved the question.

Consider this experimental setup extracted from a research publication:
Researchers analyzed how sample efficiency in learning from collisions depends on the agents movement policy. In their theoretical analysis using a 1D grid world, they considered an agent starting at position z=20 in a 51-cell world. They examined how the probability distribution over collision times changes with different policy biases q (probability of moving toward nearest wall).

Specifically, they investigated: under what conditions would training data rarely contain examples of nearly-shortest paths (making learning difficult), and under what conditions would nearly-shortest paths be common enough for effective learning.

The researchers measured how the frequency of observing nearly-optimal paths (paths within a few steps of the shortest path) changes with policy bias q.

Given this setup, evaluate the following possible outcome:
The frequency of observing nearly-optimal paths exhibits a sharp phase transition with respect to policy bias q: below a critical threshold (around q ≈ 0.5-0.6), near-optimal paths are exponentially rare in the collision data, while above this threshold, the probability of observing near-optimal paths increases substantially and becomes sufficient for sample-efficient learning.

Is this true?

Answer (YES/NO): NO